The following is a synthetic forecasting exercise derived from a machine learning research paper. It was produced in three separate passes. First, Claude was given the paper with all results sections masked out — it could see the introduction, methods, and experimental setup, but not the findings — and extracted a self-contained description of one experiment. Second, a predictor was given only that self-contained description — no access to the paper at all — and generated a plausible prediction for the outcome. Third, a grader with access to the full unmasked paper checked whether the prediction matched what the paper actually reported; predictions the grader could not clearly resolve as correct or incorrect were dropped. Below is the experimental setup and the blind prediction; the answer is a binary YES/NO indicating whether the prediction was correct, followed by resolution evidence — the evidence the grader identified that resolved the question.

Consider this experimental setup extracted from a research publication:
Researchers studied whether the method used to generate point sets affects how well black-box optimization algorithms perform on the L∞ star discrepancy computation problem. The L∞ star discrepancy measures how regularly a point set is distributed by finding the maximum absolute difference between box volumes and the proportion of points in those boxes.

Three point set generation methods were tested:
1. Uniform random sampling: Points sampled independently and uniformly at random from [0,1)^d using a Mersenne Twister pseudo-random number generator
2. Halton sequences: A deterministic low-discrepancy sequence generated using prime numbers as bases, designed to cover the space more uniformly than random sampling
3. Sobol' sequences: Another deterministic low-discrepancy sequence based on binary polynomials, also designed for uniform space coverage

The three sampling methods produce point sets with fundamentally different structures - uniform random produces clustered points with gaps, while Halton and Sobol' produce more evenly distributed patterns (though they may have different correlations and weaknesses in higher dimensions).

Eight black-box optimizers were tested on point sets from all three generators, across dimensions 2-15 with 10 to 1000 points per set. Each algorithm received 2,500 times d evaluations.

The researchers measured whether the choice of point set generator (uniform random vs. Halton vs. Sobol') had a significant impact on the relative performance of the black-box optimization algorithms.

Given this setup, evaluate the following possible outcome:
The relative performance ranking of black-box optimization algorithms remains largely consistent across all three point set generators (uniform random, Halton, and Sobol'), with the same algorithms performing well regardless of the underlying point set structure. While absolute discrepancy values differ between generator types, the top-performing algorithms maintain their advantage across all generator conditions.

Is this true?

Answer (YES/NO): YES